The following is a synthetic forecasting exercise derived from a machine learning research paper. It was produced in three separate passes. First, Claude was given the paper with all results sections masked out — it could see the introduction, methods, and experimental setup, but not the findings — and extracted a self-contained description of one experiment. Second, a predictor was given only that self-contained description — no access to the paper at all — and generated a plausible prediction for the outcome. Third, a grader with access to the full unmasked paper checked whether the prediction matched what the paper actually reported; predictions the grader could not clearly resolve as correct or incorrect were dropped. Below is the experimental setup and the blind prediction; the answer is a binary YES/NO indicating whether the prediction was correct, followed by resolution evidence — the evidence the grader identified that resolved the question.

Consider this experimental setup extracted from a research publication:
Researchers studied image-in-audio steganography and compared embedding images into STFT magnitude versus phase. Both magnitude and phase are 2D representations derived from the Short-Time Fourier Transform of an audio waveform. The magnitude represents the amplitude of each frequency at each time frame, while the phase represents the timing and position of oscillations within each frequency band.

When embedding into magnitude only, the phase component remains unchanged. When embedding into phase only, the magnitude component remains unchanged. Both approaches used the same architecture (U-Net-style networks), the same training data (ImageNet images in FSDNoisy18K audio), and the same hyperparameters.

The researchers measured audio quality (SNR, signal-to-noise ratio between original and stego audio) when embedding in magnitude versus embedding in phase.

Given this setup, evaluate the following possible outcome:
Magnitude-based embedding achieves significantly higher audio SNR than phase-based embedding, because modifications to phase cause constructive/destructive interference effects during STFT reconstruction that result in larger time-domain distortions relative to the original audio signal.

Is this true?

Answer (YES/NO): YES